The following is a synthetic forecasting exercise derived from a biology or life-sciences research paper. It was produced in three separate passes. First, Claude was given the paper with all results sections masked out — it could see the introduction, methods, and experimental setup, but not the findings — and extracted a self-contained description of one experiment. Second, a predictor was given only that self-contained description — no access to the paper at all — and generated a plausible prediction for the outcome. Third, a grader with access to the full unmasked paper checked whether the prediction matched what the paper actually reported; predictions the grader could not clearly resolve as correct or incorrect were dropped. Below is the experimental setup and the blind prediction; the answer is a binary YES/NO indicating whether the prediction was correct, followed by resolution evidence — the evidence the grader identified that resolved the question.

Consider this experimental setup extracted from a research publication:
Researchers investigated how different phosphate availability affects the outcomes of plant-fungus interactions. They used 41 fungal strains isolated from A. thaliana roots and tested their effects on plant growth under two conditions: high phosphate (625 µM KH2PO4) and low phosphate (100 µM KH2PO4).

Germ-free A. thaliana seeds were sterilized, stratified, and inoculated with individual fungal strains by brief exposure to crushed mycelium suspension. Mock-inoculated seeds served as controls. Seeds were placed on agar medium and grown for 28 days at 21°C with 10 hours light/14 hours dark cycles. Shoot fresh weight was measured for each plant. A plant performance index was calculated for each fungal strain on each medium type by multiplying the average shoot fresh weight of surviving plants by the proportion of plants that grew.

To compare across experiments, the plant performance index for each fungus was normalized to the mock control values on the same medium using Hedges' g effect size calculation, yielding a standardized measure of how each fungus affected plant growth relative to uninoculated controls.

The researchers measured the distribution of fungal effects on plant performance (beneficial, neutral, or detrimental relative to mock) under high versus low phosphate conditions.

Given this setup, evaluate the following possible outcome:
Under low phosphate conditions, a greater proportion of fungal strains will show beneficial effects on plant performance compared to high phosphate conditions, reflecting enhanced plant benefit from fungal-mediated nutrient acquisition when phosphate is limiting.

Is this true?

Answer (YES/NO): YES